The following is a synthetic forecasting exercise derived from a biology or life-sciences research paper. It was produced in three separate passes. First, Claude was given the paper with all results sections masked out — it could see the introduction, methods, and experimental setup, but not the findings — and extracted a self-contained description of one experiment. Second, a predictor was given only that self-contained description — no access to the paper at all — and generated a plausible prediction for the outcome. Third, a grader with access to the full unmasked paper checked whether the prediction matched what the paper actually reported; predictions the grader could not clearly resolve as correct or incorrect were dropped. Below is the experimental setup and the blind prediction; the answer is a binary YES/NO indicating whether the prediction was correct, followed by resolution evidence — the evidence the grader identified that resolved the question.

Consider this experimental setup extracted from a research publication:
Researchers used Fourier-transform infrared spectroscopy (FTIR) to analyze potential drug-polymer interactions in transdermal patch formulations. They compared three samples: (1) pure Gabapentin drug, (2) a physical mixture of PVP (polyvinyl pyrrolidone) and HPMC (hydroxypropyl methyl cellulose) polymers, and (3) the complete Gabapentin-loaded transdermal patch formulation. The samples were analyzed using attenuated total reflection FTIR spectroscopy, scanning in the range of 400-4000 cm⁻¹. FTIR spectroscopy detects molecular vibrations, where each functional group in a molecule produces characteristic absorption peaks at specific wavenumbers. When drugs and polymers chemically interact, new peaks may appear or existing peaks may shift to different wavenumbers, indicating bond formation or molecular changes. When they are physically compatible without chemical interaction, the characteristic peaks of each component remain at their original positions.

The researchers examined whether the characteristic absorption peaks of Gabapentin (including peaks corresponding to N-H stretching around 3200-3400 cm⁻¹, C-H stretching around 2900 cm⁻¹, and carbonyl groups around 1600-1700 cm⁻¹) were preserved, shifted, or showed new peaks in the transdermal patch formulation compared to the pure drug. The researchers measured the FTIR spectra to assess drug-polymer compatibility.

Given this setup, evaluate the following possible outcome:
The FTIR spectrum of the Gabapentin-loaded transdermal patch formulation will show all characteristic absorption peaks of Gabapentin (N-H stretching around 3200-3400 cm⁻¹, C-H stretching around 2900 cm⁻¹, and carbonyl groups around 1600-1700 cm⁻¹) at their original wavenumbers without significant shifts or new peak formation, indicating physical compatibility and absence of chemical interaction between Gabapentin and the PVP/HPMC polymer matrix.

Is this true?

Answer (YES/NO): NO